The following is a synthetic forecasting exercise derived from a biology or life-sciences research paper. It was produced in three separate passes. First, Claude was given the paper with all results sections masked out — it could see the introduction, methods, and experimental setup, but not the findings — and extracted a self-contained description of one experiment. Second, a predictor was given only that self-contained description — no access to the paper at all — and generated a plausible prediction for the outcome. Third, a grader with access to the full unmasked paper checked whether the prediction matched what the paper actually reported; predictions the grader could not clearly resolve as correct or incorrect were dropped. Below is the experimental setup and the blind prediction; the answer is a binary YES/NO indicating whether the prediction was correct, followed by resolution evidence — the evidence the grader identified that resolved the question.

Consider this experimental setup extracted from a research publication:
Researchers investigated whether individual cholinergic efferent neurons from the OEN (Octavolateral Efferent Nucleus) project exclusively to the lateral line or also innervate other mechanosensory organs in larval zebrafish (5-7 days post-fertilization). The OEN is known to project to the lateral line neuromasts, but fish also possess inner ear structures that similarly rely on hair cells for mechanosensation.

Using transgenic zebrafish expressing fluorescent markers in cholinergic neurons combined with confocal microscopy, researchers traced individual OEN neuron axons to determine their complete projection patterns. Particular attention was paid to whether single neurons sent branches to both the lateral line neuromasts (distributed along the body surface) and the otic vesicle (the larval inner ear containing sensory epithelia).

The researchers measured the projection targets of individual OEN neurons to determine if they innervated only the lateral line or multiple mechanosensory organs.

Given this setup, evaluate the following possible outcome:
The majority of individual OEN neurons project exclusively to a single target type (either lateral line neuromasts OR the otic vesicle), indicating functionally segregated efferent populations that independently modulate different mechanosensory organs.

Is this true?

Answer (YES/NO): NO